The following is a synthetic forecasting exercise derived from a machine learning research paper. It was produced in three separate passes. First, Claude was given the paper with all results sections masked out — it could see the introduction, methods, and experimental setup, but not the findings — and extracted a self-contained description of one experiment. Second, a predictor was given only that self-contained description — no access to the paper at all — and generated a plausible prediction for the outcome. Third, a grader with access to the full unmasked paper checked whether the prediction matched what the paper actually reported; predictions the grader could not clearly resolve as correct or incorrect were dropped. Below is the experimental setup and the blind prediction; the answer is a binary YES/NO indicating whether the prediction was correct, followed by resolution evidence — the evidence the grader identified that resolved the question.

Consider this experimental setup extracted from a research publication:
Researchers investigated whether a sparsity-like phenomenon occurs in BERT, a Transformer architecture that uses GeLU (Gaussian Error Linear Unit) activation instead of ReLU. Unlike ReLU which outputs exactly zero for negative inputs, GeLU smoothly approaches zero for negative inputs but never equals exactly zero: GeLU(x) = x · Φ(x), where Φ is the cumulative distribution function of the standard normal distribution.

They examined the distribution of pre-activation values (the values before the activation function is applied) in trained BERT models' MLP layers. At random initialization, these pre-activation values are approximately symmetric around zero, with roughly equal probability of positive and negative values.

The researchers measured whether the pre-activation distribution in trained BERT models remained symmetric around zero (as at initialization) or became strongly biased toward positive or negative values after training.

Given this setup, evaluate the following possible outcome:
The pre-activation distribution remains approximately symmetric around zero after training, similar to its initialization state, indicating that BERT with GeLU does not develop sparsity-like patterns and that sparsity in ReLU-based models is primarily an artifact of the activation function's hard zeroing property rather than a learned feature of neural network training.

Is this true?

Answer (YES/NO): NO